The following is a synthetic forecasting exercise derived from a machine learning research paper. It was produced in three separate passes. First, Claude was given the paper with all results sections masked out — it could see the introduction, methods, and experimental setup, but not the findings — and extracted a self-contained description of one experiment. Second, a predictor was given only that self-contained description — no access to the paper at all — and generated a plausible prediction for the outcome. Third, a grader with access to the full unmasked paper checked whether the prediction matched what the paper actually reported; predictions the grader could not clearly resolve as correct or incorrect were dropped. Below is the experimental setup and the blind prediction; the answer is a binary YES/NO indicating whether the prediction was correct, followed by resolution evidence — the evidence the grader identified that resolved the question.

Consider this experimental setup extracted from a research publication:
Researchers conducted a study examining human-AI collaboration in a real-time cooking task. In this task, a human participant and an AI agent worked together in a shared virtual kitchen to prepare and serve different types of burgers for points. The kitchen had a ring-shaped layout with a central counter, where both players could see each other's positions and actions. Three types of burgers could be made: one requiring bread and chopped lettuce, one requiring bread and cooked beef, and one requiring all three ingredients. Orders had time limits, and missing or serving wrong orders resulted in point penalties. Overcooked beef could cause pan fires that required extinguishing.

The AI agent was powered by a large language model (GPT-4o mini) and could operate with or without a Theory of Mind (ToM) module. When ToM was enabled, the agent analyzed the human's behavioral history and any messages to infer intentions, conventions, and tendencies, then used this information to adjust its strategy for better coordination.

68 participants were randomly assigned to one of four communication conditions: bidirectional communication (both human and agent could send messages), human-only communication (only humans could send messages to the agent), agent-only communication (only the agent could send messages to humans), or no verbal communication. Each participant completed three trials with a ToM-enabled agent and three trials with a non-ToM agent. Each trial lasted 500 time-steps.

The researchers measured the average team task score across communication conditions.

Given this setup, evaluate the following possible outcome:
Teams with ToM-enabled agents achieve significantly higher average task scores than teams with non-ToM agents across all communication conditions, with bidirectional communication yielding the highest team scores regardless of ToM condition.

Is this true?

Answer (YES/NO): NO